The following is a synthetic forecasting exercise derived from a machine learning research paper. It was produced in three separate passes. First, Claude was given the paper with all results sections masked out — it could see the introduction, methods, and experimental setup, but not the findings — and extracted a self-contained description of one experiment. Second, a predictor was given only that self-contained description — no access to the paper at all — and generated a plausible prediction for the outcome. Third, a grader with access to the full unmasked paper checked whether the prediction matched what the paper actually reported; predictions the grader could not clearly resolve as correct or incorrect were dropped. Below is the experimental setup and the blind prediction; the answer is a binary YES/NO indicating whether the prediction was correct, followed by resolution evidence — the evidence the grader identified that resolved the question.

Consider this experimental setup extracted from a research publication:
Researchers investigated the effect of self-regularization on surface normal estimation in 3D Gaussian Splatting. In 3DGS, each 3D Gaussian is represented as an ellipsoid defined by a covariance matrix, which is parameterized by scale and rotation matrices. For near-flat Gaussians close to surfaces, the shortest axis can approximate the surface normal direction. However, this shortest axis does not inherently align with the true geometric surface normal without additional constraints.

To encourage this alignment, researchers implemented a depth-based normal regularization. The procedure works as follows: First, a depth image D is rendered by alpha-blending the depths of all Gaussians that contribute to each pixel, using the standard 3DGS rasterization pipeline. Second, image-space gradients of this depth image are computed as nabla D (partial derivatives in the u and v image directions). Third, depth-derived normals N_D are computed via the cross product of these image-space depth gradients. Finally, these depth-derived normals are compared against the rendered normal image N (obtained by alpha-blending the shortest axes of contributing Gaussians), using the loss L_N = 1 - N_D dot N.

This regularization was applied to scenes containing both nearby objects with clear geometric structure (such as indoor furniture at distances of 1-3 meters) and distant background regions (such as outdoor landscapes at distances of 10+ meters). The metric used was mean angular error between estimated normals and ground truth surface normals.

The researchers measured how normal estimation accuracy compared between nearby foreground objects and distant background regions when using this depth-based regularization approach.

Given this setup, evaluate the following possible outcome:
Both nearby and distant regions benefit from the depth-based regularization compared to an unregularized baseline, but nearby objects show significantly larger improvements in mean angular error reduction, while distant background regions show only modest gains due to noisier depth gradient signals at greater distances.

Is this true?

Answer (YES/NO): NO